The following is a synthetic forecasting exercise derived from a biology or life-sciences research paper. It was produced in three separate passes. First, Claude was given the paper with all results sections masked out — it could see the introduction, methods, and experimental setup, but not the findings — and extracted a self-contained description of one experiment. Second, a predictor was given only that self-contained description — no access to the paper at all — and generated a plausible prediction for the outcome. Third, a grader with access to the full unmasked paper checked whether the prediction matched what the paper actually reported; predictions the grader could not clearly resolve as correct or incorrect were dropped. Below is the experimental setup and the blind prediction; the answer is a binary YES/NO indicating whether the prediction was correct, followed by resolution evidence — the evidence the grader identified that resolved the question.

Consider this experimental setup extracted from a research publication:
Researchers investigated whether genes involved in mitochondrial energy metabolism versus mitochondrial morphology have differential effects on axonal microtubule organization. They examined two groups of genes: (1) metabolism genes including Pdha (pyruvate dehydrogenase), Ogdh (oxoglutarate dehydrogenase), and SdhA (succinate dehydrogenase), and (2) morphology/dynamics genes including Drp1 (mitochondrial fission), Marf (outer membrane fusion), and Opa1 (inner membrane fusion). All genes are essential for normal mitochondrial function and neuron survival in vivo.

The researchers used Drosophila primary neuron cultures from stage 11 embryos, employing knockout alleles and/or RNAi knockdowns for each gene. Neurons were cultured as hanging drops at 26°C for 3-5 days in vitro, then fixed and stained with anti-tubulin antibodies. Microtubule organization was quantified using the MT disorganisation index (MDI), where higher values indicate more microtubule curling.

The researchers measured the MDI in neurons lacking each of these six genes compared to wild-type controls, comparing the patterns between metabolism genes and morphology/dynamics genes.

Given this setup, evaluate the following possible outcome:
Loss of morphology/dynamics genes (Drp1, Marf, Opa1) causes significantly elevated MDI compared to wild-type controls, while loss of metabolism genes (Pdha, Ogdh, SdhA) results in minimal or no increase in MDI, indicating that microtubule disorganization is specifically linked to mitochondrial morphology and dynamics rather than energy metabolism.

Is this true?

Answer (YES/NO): NO